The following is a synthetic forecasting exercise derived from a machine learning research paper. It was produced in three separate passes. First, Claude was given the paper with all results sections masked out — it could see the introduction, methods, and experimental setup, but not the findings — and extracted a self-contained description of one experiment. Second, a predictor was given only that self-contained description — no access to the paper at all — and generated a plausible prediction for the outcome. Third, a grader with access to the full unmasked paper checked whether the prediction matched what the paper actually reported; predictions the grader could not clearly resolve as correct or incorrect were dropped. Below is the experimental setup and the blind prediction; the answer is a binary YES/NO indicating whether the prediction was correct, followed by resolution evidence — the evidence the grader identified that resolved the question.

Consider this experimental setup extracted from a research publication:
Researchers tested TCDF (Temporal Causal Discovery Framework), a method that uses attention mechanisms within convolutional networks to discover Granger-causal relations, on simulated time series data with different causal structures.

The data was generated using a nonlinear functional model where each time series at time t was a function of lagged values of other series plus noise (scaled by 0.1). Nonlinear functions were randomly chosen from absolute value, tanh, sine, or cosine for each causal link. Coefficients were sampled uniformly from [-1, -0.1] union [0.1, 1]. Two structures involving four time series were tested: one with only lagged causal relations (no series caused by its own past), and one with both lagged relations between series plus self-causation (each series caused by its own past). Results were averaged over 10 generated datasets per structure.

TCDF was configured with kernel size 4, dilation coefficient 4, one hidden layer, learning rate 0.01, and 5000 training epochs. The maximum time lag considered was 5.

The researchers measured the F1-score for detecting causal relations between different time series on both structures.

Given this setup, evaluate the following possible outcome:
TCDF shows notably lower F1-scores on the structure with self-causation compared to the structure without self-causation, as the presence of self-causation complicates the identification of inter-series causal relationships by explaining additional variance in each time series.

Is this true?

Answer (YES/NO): NO